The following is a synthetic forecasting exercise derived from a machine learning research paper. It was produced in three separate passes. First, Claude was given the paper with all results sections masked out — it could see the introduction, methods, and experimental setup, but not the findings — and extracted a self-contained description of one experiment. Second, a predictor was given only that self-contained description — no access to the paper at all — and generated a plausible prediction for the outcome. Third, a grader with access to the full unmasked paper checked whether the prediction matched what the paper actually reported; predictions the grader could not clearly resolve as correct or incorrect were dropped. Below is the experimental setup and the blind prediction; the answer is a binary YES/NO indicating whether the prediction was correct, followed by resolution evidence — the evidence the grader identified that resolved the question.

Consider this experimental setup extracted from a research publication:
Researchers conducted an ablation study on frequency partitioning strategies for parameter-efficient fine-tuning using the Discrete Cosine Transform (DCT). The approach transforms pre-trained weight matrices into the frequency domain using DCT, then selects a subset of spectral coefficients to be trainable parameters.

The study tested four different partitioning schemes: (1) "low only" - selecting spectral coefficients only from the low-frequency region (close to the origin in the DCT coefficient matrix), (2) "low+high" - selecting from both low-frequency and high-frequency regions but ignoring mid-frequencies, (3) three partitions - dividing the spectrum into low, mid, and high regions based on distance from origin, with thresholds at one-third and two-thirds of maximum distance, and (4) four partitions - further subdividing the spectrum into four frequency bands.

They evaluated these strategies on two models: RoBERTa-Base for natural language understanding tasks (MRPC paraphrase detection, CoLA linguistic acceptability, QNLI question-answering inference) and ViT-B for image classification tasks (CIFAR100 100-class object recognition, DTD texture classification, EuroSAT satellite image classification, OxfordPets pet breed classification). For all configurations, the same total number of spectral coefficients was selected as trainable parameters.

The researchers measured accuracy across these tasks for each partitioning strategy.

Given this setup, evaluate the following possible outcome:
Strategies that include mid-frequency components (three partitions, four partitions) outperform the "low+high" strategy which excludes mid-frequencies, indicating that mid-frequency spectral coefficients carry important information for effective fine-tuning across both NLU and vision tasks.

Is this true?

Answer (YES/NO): NO